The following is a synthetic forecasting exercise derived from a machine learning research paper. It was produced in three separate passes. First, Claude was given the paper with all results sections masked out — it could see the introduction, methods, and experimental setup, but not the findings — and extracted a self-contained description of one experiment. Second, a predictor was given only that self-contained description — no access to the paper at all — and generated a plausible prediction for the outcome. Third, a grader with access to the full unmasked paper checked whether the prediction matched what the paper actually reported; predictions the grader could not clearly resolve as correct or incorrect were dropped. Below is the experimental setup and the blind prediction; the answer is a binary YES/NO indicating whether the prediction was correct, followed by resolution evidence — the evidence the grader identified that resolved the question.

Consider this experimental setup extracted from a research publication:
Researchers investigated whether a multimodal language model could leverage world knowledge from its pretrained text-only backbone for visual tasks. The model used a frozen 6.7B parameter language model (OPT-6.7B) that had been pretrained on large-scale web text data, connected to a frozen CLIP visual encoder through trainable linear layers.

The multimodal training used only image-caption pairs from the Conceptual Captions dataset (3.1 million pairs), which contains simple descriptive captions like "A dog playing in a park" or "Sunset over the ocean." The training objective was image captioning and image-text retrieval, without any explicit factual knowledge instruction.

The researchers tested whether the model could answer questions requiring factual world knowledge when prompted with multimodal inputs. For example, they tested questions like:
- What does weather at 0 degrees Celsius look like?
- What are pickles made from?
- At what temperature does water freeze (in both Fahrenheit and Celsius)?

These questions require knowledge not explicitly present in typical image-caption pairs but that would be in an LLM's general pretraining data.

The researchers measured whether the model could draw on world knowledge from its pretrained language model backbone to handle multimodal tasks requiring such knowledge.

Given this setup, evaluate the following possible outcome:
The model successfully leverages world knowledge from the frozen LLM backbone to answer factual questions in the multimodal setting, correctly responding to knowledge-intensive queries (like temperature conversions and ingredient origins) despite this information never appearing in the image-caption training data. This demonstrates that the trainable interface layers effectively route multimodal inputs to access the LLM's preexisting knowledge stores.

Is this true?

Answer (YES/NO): YES